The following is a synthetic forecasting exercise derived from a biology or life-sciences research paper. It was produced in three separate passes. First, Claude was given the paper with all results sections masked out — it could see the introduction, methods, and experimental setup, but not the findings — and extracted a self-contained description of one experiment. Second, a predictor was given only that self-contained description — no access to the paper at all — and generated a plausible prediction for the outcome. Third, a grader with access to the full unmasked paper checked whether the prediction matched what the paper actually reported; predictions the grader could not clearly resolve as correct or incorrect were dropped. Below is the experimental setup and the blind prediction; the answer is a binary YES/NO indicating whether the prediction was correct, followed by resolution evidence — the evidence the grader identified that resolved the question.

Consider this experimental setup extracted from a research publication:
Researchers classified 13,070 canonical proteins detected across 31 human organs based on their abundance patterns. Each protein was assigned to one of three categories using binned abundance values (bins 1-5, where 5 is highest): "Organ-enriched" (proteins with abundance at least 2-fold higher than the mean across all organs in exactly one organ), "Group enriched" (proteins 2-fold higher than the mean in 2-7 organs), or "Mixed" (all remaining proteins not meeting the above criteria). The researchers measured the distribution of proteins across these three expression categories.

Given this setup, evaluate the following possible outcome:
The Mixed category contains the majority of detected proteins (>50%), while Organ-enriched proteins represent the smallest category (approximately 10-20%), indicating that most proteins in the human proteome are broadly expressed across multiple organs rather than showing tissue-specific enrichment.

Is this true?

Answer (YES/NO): NO